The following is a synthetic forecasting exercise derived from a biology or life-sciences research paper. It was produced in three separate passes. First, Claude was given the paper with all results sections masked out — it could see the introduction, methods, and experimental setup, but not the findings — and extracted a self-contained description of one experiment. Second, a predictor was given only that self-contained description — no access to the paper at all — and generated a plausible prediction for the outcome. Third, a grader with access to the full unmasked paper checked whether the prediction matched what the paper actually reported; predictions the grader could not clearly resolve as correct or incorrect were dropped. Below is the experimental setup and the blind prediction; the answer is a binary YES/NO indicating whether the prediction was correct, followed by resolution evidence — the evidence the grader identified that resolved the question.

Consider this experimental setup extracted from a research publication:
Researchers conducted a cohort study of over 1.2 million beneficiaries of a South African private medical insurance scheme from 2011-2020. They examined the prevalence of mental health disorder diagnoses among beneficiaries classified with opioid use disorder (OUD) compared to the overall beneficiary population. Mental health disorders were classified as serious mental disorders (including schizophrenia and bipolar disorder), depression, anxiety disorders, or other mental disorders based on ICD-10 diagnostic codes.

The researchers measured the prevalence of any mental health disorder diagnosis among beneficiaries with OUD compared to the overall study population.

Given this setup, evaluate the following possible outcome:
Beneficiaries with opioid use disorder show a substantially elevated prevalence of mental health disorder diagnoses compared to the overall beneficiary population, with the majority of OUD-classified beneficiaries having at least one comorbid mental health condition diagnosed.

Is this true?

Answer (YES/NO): YES